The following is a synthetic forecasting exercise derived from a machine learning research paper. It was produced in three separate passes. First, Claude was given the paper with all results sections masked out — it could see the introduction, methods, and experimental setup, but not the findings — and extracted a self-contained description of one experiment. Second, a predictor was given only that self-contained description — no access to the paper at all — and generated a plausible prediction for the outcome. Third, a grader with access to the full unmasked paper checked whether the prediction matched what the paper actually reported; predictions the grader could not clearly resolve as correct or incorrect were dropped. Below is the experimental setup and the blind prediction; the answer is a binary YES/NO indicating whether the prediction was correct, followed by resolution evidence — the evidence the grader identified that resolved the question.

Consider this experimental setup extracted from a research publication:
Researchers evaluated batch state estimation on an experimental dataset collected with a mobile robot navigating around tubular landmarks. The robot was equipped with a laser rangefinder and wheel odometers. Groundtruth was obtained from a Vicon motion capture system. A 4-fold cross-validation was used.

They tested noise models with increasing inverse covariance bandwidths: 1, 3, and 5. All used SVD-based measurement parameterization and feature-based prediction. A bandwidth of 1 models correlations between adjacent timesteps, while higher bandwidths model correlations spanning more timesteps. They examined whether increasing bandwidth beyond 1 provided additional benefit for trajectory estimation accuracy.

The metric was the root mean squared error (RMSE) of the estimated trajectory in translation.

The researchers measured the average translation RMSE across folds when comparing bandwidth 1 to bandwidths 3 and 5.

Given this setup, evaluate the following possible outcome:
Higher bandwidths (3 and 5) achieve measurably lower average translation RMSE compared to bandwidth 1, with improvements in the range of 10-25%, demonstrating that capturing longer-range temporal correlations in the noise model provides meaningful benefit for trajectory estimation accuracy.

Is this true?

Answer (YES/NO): NO